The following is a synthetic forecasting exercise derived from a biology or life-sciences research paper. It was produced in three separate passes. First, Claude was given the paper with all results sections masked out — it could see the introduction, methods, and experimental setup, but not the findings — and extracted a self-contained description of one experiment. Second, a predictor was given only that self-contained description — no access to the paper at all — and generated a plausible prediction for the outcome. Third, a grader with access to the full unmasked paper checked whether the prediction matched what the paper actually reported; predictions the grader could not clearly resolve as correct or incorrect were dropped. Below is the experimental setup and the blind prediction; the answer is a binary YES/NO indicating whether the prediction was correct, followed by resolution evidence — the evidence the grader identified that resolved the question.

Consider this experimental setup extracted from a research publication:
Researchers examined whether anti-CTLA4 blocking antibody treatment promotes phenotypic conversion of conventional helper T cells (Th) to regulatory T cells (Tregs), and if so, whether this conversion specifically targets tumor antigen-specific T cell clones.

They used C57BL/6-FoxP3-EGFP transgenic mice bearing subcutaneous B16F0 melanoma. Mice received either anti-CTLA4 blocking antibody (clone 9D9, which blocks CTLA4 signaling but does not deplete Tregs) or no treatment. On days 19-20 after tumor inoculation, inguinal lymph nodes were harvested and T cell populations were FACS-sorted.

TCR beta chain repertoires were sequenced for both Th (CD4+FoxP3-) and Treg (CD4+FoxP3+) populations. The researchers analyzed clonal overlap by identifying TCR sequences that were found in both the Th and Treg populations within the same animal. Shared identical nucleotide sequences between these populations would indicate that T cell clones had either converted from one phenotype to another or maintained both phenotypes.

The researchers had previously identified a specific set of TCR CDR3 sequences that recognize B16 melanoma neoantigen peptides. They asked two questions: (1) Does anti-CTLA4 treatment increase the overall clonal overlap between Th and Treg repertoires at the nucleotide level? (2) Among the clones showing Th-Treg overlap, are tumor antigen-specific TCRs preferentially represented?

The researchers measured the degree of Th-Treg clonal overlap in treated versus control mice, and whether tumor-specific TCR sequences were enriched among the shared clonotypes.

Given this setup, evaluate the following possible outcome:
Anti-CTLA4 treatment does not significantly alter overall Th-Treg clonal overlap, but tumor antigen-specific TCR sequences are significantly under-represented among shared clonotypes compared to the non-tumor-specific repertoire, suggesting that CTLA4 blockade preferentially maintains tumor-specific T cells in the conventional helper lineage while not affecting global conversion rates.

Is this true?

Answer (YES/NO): NO